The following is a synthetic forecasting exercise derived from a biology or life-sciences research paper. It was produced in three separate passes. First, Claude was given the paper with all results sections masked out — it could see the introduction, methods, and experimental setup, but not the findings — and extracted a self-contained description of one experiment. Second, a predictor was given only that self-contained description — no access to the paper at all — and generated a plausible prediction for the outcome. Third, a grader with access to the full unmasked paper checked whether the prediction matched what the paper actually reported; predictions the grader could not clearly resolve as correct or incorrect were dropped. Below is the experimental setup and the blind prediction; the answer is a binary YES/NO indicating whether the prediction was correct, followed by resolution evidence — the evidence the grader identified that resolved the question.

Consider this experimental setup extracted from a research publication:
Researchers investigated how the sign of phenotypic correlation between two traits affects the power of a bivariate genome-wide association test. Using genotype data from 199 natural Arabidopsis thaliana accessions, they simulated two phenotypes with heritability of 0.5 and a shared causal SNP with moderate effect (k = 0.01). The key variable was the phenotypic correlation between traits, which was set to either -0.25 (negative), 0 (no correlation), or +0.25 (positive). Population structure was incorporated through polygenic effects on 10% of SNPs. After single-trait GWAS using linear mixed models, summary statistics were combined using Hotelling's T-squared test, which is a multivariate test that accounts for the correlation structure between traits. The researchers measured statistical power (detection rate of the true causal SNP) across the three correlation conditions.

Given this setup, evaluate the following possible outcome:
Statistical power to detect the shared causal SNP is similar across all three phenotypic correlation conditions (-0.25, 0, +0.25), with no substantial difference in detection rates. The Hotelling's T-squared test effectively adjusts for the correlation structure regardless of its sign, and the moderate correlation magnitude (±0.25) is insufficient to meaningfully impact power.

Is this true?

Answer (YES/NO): NO